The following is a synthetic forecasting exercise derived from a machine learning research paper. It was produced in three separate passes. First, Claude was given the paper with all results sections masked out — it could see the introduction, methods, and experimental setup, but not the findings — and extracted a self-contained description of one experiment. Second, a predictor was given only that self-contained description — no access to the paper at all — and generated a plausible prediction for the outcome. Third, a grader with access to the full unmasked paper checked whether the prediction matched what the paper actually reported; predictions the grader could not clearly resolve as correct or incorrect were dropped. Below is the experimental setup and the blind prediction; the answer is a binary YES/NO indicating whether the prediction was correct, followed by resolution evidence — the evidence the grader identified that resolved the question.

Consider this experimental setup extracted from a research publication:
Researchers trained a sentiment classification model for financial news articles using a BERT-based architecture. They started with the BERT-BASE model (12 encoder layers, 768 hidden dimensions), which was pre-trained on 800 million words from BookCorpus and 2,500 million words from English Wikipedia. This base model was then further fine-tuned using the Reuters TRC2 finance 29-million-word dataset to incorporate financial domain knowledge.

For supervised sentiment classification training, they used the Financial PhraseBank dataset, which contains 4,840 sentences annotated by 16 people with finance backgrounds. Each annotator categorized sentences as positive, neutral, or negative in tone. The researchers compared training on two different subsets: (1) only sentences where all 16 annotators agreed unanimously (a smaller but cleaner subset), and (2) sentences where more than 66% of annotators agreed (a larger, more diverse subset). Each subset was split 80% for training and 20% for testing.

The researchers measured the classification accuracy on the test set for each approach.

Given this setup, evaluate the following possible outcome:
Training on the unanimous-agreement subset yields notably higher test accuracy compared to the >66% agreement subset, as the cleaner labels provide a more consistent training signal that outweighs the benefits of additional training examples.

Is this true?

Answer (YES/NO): YES